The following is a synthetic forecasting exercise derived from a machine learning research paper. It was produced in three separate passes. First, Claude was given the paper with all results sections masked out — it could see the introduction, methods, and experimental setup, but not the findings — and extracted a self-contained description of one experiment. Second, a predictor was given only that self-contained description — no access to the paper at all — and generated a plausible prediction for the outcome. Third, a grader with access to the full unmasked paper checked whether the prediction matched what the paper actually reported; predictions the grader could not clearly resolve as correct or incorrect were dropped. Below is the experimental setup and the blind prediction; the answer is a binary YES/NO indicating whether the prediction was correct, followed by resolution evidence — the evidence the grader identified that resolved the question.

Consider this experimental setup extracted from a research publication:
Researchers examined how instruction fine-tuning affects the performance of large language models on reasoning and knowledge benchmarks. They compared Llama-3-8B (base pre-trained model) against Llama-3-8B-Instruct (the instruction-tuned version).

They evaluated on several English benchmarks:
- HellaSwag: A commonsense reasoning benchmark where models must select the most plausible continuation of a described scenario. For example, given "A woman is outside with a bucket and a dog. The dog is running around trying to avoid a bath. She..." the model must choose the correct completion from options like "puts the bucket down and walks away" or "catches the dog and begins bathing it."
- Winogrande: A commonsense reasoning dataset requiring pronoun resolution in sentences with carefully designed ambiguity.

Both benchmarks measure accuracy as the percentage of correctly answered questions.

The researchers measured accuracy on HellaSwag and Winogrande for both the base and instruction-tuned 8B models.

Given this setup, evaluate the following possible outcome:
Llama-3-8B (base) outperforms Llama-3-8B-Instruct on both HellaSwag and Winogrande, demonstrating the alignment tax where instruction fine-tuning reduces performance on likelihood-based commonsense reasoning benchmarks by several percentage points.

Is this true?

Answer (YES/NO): YES